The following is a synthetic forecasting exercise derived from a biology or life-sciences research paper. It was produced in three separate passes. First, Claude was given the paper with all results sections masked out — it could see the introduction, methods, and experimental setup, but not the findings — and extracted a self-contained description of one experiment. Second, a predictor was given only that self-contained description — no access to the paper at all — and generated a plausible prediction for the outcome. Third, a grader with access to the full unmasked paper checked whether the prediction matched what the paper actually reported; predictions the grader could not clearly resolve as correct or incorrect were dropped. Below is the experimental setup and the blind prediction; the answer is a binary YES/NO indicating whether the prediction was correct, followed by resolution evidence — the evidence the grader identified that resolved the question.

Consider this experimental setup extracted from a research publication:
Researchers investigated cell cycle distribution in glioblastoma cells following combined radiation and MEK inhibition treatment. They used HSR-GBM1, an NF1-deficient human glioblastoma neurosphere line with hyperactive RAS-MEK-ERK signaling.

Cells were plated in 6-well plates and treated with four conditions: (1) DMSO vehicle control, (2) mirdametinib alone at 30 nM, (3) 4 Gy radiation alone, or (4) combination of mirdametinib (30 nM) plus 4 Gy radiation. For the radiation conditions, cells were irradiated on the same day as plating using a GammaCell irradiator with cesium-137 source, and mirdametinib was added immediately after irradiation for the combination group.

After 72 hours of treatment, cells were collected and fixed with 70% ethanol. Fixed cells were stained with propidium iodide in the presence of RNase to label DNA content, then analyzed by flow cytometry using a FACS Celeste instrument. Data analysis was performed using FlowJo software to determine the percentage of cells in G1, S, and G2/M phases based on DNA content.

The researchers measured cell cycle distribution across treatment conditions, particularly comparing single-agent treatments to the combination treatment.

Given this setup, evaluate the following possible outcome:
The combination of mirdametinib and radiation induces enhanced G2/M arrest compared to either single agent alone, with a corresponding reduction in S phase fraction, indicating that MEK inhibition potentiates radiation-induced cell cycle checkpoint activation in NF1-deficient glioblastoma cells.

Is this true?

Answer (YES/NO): NO